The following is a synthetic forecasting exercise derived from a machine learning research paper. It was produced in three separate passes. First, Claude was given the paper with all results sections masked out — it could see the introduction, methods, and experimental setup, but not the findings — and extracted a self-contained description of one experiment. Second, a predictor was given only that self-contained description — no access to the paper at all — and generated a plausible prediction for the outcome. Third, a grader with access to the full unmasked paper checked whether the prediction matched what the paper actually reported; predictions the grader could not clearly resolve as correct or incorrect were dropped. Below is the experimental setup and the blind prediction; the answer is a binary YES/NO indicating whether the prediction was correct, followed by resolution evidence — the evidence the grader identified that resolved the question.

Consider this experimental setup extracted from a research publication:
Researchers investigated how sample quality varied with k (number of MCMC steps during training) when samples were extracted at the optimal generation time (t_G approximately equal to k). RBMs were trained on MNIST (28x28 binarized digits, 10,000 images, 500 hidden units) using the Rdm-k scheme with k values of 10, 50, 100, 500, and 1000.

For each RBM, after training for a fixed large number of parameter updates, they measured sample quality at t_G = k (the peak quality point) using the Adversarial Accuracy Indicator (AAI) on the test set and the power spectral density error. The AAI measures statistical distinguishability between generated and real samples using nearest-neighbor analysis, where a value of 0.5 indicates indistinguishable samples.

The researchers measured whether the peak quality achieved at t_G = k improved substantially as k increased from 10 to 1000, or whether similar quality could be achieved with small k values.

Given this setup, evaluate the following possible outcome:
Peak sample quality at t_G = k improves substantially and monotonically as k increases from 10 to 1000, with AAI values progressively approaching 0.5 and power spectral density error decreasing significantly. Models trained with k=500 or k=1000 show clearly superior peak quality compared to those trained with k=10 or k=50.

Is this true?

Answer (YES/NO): NO